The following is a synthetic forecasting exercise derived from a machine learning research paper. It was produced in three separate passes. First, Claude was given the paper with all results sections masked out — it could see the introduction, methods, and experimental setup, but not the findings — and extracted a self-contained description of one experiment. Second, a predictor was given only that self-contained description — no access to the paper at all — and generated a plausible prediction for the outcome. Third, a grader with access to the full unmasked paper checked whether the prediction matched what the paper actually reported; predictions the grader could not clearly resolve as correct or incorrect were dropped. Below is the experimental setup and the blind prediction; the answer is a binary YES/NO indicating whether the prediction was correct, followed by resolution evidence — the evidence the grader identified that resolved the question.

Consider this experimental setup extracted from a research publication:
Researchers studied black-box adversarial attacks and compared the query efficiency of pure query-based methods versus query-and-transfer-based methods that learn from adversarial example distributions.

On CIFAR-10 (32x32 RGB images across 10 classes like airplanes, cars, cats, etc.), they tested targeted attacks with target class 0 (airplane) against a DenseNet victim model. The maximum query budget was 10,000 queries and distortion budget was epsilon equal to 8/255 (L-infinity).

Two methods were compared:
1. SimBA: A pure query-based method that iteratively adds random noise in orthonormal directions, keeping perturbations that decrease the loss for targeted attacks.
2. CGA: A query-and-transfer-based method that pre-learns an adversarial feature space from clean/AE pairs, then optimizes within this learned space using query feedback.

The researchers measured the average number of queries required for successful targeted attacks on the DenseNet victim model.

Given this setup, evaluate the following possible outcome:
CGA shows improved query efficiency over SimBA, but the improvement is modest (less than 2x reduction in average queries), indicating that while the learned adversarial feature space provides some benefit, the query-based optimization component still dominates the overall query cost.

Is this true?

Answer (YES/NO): NO